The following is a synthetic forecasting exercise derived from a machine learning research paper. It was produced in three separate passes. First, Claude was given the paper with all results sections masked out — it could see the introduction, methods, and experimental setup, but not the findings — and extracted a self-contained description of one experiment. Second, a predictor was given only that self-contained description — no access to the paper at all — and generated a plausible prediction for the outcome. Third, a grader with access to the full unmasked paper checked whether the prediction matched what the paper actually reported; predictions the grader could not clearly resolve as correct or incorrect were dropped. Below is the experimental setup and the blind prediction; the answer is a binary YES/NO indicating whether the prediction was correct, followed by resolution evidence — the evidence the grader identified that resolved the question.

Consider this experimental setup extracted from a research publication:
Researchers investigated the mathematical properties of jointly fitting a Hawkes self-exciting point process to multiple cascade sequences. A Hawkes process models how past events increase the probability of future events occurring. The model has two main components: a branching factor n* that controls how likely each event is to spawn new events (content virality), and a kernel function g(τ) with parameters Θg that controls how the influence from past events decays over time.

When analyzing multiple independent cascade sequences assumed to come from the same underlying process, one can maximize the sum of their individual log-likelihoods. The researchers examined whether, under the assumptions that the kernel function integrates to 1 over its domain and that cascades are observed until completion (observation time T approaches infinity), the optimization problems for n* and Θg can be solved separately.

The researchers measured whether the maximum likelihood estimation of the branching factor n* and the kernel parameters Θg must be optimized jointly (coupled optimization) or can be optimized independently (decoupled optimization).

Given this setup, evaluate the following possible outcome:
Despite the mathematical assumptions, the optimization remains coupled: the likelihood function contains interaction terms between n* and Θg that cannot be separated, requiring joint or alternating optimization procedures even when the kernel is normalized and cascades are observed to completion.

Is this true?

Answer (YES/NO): NO